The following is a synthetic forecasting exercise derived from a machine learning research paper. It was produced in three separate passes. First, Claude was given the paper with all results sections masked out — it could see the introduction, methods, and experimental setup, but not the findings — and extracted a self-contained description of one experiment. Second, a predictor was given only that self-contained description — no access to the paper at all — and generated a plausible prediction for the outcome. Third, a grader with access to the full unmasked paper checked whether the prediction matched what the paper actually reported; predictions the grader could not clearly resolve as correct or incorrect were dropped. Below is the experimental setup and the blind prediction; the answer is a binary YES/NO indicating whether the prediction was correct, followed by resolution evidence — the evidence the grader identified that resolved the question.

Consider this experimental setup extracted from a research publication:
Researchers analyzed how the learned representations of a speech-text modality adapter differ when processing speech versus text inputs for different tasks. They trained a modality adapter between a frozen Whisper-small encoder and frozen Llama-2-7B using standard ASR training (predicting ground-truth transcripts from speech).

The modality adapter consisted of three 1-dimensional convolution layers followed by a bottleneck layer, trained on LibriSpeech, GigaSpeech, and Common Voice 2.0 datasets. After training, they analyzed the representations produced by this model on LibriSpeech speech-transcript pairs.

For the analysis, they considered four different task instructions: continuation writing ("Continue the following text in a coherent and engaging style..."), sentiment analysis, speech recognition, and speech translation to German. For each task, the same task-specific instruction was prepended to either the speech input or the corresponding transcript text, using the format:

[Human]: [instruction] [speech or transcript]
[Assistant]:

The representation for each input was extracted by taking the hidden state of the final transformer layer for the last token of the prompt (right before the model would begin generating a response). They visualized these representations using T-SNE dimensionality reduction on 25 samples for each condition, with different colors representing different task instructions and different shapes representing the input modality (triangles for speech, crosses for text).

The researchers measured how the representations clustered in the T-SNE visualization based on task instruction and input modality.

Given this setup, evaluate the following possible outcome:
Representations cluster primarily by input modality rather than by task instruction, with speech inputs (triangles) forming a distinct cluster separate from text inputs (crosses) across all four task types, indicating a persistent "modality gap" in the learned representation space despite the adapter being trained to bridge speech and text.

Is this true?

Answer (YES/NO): YES